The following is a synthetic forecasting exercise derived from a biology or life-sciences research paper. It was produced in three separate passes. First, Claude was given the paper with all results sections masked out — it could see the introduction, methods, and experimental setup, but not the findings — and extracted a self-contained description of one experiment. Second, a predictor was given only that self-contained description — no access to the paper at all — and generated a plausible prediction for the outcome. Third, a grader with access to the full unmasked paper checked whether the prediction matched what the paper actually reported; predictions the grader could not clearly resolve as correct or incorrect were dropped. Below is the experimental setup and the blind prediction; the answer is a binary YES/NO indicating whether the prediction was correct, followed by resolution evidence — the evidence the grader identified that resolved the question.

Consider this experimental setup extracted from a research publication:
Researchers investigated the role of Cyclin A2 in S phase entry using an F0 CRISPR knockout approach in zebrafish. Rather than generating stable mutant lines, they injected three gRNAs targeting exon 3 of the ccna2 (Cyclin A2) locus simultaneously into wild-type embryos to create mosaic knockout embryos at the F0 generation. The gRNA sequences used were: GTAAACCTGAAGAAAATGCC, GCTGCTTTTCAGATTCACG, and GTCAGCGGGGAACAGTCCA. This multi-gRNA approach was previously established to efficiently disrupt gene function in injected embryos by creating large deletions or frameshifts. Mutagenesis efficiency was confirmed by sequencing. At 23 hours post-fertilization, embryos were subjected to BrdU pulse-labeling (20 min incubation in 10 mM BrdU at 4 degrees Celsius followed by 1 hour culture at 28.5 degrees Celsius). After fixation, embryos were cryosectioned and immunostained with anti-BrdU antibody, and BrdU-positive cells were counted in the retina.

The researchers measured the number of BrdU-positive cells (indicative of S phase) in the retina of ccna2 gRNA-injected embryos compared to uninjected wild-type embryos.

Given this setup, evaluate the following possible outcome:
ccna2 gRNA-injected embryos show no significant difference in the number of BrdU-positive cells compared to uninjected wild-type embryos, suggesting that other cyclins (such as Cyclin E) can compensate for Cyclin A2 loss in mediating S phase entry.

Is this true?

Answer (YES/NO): NO